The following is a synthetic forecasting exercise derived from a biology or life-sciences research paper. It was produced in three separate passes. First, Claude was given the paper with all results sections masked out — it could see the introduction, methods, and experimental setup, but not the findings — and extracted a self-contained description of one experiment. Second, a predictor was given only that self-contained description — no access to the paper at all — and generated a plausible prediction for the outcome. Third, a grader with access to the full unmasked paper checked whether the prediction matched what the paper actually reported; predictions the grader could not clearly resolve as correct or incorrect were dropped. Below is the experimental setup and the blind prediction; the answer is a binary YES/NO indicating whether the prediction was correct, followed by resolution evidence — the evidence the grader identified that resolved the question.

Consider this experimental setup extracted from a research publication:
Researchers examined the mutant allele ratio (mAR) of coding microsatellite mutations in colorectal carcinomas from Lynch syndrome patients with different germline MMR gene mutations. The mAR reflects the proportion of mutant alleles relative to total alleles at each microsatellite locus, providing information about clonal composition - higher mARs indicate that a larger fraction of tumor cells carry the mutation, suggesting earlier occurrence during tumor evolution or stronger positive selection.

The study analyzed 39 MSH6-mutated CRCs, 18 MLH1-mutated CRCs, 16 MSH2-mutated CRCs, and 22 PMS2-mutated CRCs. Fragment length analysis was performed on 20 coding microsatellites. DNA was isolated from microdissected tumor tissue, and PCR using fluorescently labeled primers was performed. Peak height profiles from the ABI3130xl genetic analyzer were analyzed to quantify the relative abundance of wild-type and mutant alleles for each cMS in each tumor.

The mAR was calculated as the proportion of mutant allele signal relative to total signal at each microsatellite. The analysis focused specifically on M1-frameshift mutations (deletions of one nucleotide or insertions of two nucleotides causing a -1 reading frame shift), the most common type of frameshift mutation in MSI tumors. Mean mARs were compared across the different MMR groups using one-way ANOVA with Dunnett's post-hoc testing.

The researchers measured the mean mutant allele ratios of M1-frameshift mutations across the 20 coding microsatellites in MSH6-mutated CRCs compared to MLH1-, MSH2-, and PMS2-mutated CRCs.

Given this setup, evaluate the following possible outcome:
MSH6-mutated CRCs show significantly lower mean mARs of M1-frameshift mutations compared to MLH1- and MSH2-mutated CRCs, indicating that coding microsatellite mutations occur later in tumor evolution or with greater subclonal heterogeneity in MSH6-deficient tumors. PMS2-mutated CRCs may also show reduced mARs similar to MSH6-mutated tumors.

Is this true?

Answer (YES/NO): NO